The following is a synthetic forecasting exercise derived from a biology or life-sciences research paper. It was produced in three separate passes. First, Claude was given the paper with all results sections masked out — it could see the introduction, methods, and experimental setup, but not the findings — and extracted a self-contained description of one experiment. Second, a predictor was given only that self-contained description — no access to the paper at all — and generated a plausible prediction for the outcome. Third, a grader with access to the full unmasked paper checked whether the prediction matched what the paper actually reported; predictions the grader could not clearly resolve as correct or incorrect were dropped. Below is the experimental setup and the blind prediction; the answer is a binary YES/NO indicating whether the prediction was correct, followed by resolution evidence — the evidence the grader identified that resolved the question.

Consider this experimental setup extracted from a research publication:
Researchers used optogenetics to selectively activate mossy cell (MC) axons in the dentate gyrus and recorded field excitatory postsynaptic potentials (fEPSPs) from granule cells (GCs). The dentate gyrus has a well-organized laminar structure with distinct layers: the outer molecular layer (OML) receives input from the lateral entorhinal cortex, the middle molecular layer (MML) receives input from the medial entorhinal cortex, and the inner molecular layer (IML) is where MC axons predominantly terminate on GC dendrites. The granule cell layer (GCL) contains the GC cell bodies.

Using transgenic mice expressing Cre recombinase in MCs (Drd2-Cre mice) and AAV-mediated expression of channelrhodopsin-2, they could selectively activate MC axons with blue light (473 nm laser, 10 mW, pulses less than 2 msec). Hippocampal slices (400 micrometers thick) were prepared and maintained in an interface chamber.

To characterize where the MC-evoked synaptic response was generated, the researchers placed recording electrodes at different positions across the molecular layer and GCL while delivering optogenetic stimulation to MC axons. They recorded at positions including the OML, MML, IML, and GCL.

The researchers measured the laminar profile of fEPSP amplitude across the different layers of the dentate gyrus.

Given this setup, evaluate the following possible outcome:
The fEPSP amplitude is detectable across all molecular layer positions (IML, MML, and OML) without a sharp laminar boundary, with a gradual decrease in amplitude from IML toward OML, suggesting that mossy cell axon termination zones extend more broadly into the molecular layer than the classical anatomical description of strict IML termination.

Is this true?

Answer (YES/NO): NO